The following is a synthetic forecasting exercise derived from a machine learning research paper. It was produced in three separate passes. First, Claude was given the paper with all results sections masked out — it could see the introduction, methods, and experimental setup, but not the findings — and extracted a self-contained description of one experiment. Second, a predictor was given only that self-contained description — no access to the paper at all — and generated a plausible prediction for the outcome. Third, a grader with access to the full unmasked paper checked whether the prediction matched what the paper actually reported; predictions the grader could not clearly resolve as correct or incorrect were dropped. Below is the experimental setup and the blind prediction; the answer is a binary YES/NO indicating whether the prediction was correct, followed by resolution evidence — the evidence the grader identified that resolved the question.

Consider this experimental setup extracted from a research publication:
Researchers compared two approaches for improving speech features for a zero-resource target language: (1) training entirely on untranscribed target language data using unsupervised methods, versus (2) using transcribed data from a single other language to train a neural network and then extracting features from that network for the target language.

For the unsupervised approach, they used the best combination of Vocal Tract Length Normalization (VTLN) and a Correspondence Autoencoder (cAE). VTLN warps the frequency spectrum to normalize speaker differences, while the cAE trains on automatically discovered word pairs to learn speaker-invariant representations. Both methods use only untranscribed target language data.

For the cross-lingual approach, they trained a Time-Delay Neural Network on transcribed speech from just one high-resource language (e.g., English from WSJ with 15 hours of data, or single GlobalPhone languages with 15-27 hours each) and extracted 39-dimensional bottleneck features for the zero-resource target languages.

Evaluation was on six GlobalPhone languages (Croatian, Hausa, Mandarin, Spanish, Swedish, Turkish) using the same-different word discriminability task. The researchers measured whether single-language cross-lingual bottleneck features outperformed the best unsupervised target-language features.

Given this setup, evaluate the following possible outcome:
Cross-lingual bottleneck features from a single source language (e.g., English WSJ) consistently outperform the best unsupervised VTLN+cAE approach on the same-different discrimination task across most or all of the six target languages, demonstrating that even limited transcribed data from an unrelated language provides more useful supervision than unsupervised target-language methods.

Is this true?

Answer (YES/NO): YES